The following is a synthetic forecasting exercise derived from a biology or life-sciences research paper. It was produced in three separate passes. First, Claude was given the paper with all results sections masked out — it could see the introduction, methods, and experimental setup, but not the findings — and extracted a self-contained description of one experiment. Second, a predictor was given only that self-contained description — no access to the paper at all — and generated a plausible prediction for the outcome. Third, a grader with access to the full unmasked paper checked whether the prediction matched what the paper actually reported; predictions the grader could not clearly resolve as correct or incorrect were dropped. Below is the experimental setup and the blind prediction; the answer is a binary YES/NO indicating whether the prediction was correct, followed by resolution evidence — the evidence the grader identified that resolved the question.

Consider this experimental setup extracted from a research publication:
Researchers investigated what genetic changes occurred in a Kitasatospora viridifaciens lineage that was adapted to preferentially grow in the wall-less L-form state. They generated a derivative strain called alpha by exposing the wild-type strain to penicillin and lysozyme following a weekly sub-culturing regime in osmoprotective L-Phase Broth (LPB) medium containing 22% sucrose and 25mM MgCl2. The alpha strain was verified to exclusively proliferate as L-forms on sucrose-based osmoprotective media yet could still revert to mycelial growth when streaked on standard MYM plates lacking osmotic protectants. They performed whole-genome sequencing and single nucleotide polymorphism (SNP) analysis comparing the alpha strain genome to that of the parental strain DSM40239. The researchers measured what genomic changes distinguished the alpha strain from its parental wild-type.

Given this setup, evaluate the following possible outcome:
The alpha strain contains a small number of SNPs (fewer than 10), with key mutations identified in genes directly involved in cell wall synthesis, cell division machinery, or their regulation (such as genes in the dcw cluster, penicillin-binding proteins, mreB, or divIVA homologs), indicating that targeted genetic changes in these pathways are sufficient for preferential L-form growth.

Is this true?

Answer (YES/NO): NO